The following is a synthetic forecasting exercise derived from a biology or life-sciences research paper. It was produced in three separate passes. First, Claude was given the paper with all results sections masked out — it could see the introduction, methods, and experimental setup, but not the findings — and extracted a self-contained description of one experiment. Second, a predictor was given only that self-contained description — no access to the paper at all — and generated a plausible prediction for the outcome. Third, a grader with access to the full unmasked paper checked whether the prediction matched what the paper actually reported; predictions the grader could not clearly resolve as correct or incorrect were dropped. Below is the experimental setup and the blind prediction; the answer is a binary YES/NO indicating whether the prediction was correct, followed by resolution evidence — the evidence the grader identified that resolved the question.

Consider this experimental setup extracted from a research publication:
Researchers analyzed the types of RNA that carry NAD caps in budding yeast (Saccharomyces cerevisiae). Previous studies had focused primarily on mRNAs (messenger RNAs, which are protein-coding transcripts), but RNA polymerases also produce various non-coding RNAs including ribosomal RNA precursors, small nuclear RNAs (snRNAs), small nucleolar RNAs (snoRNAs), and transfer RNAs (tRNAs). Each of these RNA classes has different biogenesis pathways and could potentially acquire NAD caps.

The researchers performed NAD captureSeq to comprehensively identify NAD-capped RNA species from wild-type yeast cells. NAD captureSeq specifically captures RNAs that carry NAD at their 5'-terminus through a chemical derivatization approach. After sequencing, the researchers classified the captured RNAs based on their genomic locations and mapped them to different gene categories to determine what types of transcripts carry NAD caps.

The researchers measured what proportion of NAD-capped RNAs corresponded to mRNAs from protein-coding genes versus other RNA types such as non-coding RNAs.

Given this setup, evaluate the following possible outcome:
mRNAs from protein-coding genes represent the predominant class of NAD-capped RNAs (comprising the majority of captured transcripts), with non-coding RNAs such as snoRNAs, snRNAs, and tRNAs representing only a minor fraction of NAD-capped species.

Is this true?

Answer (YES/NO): YES